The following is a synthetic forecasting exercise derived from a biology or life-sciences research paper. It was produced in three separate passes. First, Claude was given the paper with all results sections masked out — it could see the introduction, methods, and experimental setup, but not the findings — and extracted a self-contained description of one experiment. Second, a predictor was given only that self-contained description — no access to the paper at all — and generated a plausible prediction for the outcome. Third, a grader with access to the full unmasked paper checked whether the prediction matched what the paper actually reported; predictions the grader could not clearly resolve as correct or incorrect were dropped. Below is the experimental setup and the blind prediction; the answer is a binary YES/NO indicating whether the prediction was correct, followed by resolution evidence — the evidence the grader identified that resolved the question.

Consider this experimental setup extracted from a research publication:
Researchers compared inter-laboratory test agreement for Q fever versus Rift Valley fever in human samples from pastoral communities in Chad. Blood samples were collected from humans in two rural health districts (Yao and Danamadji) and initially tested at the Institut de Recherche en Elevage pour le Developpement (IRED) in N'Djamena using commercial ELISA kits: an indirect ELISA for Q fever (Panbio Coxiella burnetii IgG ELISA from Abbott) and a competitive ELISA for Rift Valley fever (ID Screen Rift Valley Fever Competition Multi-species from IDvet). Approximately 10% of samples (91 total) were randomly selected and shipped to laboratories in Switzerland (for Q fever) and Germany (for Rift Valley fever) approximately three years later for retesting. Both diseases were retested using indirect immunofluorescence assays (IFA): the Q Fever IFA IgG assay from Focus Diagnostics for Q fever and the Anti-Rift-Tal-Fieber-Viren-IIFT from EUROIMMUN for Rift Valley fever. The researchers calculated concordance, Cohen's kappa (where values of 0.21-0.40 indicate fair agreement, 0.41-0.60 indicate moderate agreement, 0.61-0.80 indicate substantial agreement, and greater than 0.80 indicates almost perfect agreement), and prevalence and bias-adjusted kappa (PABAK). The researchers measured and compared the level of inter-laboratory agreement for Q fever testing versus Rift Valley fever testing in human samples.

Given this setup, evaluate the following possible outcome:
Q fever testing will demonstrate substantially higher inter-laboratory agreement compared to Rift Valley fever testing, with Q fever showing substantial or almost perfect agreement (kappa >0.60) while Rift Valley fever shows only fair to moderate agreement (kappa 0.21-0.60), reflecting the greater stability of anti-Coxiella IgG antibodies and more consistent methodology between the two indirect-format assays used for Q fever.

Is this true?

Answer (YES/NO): NO